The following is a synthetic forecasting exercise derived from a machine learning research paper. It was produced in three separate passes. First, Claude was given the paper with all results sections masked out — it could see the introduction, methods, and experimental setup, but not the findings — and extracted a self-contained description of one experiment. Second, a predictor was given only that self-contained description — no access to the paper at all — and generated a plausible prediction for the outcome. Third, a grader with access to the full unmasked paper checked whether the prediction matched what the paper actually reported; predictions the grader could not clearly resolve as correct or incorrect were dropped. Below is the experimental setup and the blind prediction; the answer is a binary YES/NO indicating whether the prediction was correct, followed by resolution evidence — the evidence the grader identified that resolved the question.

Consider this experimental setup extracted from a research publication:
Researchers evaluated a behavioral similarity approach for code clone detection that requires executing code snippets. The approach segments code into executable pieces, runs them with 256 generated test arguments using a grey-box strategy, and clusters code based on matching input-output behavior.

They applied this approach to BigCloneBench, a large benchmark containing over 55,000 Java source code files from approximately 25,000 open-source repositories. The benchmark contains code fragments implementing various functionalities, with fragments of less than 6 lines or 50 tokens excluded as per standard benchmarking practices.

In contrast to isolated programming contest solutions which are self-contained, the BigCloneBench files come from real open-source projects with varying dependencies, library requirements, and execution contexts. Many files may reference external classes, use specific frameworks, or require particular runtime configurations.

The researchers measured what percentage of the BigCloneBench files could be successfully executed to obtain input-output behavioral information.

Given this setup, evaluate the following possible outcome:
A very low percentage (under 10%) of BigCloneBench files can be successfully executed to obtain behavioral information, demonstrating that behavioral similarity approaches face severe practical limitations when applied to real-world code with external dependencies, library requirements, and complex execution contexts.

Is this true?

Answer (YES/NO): YES